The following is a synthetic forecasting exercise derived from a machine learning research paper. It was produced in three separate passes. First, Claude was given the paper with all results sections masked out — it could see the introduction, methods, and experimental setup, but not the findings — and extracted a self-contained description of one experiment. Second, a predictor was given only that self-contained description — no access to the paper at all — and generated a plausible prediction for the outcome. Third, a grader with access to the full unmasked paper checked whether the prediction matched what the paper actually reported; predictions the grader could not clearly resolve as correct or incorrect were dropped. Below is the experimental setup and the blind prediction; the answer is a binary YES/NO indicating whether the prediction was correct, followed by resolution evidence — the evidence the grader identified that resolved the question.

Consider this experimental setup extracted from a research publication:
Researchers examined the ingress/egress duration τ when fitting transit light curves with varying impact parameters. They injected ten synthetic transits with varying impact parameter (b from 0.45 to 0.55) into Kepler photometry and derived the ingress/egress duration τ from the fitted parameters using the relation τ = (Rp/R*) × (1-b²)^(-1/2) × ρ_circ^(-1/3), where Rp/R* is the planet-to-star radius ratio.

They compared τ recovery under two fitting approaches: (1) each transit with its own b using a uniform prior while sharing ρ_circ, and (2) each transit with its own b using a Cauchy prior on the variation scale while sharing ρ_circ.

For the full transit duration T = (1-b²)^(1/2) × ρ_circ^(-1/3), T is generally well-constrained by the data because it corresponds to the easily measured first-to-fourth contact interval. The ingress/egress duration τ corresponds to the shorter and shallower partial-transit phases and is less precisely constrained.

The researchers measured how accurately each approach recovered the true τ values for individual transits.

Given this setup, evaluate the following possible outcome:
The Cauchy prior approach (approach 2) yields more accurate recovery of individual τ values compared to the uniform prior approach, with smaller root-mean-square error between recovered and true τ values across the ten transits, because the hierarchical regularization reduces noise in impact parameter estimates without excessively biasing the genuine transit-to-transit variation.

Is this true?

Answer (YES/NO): YES